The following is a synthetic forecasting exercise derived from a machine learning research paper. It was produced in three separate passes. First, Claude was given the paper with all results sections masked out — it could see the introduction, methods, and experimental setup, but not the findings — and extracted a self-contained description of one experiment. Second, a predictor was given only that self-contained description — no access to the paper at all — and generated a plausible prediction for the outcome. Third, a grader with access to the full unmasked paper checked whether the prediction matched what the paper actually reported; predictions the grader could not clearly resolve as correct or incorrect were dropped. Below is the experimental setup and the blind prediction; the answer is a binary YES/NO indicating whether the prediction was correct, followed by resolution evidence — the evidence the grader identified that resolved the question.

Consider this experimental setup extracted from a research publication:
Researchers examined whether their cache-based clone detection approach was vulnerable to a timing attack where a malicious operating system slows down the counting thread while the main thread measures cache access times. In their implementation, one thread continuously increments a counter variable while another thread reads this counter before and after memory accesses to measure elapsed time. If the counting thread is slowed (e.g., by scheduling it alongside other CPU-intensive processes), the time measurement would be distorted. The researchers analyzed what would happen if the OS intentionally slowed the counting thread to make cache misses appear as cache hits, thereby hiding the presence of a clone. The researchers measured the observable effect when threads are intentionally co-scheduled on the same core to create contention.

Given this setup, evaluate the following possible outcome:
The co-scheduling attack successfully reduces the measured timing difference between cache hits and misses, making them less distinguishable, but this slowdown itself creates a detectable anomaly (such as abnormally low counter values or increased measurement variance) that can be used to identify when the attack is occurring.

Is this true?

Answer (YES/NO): YES